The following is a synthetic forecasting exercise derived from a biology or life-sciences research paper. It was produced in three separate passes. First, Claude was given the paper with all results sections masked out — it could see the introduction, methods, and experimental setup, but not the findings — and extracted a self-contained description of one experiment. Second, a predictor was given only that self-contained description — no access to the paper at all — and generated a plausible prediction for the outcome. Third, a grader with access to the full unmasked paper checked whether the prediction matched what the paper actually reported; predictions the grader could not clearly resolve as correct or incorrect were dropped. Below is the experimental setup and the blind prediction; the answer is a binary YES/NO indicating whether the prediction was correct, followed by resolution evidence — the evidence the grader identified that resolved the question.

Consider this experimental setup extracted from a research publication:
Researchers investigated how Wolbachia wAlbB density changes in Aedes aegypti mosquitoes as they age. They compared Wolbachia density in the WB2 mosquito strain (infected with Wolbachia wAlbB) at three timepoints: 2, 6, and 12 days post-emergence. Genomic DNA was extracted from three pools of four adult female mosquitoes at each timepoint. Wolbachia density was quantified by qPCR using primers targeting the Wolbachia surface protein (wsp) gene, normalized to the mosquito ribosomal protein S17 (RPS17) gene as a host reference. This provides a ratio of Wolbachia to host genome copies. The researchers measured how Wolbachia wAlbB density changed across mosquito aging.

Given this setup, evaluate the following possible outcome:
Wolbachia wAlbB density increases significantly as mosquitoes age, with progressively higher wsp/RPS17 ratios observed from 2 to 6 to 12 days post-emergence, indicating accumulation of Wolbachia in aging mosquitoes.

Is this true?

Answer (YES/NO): NO